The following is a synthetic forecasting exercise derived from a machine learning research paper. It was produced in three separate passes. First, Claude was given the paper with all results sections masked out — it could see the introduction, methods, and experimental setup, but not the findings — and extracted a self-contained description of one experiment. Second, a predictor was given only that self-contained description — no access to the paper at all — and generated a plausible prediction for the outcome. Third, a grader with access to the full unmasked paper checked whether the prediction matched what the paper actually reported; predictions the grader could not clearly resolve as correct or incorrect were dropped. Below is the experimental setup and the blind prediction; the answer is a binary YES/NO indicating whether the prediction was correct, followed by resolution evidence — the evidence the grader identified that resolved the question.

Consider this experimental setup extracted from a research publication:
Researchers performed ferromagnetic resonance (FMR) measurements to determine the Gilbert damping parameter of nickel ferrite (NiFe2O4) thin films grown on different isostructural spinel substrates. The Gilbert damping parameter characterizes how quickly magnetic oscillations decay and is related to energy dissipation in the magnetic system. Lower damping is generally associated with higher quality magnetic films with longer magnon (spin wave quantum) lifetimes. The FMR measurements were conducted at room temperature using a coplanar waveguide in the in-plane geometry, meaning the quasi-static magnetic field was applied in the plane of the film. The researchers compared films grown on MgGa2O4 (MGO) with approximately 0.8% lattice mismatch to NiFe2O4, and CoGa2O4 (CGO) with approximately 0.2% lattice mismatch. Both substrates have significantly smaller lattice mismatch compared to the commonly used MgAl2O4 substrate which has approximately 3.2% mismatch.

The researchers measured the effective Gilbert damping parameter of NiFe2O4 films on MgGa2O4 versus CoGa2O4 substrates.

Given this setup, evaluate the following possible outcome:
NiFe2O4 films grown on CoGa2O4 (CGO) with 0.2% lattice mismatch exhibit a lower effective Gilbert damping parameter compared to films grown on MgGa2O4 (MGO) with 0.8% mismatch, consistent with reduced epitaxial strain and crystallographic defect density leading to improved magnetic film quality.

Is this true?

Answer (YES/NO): YES